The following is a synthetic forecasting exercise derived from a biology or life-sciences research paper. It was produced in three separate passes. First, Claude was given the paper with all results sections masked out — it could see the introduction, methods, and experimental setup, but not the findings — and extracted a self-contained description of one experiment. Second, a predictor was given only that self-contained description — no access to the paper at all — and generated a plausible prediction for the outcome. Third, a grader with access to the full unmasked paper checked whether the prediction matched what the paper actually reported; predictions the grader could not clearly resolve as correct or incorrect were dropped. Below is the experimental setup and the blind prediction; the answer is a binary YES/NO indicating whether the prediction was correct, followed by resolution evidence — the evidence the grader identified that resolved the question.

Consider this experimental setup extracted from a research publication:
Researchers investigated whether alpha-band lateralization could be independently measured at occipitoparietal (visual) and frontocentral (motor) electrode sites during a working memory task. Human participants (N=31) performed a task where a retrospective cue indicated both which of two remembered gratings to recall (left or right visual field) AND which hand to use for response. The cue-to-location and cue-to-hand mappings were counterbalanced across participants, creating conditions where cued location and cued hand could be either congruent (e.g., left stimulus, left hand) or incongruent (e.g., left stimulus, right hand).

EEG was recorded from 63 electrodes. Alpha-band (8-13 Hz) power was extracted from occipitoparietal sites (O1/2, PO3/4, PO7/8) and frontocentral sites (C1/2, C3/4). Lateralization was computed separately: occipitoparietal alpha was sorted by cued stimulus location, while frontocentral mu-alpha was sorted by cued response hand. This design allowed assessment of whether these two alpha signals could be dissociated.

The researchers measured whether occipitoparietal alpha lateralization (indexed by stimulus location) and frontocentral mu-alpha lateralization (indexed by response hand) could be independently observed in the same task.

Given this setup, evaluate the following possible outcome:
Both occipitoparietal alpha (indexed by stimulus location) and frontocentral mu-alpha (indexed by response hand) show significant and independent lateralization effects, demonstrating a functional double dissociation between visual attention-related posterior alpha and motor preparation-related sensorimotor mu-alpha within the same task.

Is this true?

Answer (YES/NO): YES